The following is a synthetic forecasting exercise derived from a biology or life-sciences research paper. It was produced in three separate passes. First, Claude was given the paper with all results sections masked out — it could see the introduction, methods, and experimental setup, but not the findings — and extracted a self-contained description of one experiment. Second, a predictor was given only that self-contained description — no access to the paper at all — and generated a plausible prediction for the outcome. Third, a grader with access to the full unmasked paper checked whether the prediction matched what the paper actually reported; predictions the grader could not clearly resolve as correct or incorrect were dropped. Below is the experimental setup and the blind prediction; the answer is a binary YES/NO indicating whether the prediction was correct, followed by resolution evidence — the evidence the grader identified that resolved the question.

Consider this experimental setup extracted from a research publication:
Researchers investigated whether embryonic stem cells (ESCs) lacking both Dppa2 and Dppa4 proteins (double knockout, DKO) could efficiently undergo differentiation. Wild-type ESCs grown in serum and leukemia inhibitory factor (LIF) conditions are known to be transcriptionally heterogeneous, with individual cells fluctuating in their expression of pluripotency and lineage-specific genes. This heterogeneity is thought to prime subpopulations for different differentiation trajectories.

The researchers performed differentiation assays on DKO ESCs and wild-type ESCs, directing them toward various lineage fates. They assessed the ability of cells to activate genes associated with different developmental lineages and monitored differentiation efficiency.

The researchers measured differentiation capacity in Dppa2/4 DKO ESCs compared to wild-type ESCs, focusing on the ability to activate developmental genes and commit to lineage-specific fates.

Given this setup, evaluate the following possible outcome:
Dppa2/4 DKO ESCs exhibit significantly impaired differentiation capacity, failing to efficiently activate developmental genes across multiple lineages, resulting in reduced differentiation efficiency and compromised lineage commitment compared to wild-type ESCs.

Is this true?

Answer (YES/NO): YES